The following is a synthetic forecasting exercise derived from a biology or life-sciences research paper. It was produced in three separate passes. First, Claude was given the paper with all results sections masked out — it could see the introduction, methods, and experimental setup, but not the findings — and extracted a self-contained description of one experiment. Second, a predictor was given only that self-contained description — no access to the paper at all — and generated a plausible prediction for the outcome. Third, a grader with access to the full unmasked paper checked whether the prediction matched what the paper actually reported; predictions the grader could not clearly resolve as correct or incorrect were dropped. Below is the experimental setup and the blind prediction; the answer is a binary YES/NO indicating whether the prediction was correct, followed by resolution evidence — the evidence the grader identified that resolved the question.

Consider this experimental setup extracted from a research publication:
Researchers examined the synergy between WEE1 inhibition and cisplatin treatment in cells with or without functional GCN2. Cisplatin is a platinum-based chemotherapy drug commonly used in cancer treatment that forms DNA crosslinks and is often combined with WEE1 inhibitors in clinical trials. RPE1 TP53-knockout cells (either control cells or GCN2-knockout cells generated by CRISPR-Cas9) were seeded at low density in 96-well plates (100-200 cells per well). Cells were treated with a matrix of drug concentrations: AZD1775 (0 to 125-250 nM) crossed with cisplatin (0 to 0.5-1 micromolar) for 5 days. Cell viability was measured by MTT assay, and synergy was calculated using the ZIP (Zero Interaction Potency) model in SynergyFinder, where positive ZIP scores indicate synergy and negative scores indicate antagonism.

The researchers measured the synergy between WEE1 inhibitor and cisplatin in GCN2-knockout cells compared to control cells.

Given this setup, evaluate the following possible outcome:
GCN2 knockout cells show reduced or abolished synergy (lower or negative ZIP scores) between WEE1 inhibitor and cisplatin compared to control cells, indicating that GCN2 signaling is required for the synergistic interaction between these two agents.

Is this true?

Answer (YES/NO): NO